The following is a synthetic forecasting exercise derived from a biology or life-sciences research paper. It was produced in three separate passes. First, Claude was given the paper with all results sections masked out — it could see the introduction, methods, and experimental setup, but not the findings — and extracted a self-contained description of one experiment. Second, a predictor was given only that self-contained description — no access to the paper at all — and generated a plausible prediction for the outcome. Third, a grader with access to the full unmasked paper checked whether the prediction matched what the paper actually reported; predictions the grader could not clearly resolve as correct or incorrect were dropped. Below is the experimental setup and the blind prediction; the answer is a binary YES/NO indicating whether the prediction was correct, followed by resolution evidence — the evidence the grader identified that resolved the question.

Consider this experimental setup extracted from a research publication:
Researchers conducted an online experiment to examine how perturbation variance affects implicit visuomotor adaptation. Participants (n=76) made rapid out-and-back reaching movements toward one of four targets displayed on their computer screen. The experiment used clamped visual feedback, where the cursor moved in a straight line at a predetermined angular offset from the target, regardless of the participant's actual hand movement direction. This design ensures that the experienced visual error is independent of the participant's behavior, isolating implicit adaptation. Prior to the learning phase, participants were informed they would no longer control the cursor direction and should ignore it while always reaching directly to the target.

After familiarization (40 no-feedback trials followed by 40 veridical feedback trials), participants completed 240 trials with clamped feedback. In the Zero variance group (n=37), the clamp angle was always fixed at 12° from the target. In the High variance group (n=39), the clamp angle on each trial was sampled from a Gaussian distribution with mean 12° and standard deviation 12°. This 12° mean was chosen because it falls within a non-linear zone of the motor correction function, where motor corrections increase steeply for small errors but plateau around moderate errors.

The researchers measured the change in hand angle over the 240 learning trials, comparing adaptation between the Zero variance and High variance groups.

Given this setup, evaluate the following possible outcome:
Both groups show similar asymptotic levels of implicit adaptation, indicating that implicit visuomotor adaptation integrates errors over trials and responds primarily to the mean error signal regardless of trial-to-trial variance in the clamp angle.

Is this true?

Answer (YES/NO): NO